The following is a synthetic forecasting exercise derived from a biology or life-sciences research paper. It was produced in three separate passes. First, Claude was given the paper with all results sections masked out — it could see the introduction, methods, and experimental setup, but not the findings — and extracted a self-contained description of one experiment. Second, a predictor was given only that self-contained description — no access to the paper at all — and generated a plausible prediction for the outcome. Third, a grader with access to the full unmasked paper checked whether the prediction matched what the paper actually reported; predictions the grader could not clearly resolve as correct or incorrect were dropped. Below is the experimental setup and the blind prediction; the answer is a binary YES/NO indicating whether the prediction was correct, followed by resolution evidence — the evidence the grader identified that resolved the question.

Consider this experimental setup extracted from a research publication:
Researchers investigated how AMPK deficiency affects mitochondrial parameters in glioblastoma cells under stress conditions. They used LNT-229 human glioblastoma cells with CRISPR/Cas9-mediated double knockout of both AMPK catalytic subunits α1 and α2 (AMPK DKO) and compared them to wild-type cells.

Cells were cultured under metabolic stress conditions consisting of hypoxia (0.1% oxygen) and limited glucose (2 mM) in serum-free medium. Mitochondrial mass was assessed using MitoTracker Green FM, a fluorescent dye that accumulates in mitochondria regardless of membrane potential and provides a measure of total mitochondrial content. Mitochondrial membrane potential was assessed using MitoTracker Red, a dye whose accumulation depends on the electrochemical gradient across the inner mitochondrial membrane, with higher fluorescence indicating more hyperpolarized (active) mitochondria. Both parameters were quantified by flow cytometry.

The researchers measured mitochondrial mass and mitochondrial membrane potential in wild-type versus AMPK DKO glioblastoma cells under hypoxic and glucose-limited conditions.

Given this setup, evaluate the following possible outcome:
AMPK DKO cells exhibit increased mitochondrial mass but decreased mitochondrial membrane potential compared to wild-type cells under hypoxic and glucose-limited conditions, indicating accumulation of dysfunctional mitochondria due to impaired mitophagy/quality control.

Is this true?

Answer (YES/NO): NO